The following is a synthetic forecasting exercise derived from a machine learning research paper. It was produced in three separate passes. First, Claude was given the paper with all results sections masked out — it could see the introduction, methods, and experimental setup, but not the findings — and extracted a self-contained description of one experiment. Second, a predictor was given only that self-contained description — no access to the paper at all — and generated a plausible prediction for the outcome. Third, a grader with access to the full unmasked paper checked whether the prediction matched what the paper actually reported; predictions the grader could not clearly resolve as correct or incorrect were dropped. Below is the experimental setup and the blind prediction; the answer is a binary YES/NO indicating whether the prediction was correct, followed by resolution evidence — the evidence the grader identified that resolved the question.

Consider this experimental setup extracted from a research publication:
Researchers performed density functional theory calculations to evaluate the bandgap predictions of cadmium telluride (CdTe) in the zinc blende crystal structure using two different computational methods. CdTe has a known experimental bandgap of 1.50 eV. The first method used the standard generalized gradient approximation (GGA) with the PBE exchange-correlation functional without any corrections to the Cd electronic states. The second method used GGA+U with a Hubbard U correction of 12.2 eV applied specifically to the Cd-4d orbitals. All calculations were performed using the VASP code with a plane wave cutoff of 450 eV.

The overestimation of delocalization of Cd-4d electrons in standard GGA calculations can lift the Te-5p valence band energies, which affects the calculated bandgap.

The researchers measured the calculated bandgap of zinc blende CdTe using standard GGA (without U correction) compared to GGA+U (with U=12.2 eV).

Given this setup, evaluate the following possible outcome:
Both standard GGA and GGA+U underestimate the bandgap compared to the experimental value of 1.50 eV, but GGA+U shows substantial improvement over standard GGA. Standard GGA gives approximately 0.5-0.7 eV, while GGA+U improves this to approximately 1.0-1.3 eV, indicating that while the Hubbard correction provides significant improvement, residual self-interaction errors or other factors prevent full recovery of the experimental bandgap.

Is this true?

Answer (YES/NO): NO